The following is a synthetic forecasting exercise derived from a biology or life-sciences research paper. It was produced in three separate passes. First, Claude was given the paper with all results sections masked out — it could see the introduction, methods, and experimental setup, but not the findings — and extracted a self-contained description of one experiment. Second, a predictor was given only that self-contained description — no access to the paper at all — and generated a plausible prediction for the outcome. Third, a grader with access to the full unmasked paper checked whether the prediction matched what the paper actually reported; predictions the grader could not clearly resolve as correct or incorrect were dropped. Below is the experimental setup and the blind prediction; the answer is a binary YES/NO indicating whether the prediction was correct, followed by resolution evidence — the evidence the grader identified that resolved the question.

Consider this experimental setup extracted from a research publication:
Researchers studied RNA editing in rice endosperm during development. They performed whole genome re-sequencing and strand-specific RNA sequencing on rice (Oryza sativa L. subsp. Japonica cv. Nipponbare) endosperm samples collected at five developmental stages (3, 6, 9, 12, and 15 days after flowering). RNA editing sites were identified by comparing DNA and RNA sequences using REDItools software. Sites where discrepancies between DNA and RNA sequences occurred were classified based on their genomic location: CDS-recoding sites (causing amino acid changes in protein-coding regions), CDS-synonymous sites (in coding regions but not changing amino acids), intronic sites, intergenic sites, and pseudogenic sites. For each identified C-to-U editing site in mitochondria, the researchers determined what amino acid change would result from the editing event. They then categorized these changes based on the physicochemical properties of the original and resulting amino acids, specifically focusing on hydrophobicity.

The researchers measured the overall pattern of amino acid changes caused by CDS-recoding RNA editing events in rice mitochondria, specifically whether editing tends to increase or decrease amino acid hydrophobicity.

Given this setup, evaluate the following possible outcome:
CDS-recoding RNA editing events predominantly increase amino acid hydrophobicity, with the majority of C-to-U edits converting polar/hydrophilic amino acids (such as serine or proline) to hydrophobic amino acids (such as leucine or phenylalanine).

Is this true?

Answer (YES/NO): YES